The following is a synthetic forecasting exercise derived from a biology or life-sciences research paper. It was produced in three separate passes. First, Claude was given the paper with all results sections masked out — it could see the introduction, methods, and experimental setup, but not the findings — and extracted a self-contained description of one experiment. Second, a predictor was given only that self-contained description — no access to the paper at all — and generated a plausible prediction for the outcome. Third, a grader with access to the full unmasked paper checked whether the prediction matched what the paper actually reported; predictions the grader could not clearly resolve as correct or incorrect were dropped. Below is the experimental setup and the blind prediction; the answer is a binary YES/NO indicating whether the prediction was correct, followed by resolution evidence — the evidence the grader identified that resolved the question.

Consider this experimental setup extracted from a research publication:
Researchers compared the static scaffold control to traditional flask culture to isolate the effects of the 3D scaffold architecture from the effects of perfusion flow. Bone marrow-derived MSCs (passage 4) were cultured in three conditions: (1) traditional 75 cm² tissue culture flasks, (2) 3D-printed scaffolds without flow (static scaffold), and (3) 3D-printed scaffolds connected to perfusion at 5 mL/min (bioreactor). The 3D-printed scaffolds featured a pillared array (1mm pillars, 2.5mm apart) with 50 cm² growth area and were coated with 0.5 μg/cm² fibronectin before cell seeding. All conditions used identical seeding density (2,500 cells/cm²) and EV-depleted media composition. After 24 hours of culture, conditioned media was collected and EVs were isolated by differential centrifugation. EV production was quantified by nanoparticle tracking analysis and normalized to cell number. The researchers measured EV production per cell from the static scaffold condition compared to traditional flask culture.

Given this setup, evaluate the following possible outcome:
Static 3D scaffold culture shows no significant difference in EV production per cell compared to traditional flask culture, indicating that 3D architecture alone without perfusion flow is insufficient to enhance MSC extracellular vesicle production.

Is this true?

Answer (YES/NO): YES